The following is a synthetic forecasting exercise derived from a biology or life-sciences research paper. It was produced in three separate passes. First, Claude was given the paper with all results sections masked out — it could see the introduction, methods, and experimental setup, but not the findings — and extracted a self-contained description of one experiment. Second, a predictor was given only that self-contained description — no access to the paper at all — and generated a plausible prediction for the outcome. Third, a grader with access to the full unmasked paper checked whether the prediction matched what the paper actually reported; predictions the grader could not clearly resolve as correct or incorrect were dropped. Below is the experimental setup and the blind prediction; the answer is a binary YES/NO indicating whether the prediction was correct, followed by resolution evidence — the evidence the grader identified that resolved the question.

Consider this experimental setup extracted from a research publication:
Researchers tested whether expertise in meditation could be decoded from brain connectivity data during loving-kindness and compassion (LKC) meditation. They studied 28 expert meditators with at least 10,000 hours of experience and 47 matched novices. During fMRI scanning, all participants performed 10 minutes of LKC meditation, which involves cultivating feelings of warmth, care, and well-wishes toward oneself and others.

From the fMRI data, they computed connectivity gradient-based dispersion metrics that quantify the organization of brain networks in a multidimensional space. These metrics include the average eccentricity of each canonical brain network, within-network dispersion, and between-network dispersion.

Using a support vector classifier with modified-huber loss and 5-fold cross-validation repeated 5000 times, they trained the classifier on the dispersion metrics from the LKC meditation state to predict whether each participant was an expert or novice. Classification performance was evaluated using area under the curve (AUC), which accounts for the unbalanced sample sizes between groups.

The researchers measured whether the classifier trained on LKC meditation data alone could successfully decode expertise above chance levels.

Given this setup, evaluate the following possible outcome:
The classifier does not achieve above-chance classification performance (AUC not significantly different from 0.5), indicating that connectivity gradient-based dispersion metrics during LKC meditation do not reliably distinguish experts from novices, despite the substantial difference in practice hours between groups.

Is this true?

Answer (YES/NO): YES